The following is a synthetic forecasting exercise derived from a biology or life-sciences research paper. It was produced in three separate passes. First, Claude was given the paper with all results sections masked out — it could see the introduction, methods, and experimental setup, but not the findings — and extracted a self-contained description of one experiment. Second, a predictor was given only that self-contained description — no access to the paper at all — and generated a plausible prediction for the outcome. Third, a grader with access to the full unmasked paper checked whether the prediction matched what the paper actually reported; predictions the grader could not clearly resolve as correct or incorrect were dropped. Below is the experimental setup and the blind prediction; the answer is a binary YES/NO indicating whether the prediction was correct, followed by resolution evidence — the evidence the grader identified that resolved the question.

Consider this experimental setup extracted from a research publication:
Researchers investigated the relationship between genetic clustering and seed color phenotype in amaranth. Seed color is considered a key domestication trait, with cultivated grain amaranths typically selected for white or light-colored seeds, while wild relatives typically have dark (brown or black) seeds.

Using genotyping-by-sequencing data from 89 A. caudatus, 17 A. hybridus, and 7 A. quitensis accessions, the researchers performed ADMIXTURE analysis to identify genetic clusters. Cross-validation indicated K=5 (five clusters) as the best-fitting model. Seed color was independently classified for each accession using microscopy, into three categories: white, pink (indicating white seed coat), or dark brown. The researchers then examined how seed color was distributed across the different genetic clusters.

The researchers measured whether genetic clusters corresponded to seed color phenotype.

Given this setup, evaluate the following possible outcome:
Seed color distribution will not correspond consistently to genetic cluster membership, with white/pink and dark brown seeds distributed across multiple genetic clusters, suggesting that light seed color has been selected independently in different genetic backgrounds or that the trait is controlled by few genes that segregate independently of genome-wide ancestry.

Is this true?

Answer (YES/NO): NO